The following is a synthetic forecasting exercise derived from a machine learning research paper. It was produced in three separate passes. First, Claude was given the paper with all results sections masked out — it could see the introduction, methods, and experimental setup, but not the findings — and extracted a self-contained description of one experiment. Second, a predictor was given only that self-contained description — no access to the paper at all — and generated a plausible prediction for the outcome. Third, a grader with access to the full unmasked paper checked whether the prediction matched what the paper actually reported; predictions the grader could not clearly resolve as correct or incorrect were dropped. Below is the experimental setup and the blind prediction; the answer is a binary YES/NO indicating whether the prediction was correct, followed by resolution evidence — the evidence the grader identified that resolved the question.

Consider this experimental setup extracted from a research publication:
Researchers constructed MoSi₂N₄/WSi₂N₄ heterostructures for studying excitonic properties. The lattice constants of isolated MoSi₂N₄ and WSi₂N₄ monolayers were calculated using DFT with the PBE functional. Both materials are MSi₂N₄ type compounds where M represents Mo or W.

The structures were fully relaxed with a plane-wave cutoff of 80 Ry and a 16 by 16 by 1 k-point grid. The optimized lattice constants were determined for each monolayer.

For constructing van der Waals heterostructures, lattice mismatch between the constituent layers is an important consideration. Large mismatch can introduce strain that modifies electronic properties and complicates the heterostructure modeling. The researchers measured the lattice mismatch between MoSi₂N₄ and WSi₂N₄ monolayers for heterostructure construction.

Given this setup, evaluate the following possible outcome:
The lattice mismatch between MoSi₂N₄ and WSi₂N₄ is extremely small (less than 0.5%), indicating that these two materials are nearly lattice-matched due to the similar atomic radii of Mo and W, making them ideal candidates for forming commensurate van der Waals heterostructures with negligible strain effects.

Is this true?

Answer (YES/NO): YES